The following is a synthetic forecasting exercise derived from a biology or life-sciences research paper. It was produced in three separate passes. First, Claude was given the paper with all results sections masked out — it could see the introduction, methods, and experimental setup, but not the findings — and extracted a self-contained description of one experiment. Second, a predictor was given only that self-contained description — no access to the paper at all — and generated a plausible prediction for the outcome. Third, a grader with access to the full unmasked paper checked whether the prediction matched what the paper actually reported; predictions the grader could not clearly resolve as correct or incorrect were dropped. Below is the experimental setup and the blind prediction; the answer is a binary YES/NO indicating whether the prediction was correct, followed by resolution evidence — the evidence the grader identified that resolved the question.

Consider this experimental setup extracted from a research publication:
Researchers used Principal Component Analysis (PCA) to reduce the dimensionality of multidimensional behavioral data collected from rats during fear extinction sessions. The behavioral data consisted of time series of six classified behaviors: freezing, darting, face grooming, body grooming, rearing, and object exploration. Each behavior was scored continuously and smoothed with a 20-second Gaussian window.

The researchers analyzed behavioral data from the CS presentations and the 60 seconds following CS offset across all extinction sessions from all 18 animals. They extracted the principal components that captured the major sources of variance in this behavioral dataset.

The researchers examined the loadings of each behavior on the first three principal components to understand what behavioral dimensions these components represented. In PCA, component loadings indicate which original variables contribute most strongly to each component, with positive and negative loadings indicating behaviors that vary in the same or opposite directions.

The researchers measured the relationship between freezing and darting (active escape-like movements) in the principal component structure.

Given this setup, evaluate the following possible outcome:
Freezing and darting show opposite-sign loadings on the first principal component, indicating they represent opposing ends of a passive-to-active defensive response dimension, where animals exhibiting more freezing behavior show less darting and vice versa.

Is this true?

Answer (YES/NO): YES